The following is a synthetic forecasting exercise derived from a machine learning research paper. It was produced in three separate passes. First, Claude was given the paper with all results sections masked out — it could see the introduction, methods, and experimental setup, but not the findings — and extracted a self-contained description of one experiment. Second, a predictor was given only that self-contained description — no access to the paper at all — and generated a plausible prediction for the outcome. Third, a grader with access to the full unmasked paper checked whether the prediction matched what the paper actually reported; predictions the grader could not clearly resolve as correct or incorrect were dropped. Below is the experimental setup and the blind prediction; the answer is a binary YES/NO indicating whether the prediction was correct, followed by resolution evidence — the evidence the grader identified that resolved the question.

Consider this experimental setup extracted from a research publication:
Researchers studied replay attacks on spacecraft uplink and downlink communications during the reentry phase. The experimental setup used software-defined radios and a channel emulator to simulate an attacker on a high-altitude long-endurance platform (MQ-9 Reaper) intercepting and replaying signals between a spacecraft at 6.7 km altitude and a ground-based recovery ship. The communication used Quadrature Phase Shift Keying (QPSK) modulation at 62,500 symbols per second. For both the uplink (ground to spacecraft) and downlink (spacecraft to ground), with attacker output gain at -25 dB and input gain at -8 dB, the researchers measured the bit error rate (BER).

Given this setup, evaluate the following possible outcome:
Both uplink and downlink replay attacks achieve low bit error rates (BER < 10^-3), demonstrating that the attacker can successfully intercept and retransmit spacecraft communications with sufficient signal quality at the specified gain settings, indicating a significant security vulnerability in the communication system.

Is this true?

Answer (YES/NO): NO